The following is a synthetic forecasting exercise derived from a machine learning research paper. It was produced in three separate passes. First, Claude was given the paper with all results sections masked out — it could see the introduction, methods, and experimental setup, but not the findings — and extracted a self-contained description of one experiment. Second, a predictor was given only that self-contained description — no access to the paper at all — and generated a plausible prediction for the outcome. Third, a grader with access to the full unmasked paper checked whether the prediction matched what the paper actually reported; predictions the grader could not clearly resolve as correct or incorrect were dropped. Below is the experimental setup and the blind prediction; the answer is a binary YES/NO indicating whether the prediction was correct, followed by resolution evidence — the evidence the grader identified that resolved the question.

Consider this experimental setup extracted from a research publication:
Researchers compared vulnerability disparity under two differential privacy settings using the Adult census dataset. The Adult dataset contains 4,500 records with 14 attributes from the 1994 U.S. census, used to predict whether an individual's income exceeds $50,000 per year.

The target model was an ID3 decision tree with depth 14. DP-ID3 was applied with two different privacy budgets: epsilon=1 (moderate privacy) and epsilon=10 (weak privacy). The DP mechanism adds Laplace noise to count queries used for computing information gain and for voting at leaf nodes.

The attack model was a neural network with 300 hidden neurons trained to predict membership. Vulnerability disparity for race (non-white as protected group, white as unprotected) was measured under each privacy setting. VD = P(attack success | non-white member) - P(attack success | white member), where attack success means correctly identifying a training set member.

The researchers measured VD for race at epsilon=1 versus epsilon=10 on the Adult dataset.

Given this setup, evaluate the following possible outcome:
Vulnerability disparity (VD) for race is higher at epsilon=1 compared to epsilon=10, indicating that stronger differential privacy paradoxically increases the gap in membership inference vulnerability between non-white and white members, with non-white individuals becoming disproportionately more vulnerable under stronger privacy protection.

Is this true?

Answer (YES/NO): NO